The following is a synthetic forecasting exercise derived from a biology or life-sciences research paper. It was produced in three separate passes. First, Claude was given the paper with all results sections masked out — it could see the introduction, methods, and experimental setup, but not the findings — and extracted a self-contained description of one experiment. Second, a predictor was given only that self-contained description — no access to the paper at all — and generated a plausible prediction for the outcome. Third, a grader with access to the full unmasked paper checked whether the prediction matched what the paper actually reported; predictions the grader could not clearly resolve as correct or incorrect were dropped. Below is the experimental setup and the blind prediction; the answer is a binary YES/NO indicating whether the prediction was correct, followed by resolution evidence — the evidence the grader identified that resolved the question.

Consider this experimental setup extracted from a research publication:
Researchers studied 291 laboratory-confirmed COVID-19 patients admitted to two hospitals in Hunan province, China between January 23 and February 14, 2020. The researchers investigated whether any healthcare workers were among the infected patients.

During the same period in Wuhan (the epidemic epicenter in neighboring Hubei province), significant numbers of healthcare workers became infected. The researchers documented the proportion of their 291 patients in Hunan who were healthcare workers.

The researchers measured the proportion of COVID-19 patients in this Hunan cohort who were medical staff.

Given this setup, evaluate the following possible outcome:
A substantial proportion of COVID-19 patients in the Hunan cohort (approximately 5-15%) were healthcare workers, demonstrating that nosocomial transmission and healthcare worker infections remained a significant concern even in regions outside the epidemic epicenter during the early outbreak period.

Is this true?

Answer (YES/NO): NO